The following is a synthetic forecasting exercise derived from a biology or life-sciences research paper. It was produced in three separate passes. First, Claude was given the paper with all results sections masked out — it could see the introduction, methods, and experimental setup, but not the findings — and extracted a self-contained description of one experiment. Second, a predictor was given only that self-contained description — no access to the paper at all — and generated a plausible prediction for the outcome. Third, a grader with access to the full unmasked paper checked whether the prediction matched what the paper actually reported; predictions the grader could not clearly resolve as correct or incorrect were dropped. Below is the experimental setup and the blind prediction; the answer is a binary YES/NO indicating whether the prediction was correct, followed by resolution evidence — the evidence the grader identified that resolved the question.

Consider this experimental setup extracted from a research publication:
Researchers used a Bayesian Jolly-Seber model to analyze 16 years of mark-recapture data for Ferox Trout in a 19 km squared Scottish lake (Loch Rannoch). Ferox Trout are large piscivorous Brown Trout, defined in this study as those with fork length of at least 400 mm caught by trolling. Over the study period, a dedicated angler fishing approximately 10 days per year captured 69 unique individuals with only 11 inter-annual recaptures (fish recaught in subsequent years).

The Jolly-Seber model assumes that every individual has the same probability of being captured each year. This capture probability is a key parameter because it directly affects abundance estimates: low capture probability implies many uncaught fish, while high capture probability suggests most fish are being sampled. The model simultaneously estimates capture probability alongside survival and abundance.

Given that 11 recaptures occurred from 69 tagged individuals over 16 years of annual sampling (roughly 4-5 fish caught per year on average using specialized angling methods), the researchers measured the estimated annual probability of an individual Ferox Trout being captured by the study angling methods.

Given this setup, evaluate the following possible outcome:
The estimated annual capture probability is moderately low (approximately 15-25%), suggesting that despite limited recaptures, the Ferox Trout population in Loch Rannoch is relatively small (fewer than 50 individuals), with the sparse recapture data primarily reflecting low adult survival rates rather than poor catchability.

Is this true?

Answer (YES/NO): NO